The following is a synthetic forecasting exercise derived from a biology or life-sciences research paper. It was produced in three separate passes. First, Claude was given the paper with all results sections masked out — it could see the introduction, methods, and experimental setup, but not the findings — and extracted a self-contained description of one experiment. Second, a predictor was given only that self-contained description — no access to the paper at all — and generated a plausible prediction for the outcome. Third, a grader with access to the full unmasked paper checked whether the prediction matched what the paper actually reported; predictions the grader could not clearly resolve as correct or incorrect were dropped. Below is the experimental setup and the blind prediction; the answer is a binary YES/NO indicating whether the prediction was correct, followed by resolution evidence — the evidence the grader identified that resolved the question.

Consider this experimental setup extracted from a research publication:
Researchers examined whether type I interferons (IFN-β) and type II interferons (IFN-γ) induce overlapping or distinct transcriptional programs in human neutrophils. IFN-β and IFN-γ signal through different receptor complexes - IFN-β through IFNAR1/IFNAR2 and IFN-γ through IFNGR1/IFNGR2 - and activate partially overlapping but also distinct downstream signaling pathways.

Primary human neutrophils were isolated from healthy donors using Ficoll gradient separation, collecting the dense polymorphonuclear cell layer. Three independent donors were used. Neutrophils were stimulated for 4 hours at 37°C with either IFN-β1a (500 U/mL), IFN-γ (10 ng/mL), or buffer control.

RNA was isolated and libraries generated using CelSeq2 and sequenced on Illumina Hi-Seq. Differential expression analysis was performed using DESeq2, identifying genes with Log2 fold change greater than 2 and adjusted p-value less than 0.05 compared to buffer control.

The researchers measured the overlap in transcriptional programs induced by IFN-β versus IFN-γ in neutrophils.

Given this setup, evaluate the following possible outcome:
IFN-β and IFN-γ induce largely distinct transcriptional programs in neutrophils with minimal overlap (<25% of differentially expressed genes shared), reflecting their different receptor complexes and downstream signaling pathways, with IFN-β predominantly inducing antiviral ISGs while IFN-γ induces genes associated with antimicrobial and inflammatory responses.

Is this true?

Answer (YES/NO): NO